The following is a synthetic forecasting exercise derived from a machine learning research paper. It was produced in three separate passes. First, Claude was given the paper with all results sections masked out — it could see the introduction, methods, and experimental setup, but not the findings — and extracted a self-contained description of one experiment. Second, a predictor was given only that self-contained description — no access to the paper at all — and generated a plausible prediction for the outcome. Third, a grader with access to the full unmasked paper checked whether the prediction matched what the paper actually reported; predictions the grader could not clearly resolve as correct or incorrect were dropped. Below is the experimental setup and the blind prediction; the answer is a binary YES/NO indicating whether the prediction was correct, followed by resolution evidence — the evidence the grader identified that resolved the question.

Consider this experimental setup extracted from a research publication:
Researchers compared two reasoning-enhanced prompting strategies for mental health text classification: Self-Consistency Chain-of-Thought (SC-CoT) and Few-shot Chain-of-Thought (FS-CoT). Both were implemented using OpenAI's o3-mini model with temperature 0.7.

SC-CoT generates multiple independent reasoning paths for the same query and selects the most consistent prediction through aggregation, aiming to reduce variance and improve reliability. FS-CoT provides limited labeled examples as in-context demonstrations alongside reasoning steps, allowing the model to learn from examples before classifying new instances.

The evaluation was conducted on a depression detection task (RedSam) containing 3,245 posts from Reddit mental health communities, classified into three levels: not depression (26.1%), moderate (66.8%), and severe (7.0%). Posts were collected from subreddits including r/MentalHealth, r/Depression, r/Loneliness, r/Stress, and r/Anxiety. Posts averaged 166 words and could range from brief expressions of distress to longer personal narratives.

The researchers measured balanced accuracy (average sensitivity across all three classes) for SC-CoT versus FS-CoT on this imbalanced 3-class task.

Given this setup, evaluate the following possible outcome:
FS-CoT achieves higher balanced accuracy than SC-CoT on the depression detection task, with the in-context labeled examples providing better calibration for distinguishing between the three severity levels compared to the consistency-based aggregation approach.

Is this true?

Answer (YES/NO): NO